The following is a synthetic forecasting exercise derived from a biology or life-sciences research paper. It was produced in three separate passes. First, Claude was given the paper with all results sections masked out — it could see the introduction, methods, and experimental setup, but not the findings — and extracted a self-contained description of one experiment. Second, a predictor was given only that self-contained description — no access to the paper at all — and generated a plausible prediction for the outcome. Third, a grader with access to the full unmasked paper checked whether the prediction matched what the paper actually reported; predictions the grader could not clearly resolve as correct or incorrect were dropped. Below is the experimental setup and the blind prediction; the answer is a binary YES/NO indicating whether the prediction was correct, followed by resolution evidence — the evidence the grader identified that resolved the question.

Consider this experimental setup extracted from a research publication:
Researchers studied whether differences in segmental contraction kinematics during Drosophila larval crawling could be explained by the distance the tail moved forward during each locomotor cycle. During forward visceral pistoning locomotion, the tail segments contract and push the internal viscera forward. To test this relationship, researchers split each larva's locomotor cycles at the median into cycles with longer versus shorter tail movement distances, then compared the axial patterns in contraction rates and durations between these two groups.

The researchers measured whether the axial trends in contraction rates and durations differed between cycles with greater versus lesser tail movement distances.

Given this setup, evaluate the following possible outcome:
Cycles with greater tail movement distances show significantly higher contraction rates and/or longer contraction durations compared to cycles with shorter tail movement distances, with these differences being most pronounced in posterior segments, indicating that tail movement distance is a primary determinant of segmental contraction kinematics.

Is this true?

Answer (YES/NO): NO